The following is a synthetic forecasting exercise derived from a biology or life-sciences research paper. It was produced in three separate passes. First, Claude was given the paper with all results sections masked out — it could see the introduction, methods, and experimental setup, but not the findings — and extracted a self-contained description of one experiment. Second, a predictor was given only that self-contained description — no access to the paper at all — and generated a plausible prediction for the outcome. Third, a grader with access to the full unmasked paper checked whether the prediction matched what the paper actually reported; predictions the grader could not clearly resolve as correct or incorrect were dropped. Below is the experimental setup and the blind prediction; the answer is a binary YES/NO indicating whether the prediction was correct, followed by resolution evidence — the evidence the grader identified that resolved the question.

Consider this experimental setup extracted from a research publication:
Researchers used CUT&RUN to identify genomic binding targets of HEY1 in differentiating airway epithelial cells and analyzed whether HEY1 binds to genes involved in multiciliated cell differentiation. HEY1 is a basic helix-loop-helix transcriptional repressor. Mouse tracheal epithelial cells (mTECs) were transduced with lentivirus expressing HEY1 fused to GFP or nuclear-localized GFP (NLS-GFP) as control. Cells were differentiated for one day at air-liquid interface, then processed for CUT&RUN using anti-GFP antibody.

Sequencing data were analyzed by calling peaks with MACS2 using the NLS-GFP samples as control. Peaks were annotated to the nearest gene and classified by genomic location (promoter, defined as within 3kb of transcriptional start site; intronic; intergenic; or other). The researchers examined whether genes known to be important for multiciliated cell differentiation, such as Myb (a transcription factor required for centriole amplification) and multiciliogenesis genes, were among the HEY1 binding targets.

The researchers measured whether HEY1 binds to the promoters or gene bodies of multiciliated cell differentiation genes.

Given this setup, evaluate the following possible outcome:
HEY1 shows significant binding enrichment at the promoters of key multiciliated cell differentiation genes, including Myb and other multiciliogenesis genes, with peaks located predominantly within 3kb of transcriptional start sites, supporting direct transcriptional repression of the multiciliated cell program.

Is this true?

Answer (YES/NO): NO